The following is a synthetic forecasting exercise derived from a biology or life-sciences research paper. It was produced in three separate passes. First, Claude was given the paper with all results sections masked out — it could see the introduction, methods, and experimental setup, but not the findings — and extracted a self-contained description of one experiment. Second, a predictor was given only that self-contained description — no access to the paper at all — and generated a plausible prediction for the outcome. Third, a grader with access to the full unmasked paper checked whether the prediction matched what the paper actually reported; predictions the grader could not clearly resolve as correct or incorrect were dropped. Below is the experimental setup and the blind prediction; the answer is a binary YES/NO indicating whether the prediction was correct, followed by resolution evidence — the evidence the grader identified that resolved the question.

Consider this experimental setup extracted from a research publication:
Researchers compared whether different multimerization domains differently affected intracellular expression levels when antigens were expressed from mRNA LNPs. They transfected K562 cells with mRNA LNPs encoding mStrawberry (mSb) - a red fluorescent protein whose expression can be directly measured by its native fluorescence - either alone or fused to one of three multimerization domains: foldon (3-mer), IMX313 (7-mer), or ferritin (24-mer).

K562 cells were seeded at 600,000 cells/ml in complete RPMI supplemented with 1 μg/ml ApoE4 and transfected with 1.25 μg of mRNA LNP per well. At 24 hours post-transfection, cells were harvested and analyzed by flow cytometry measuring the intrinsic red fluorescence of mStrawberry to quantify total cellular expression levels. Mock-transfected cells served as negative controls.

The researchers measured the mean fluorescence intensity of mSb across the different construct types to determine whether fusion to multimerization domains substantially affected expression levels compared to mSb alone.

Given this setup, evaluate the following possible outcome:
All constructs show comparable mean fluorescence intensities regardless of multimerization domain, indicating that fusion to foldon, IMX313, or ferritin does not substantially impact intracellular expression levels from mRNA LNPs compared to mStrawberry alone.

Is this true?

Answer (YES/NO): NO